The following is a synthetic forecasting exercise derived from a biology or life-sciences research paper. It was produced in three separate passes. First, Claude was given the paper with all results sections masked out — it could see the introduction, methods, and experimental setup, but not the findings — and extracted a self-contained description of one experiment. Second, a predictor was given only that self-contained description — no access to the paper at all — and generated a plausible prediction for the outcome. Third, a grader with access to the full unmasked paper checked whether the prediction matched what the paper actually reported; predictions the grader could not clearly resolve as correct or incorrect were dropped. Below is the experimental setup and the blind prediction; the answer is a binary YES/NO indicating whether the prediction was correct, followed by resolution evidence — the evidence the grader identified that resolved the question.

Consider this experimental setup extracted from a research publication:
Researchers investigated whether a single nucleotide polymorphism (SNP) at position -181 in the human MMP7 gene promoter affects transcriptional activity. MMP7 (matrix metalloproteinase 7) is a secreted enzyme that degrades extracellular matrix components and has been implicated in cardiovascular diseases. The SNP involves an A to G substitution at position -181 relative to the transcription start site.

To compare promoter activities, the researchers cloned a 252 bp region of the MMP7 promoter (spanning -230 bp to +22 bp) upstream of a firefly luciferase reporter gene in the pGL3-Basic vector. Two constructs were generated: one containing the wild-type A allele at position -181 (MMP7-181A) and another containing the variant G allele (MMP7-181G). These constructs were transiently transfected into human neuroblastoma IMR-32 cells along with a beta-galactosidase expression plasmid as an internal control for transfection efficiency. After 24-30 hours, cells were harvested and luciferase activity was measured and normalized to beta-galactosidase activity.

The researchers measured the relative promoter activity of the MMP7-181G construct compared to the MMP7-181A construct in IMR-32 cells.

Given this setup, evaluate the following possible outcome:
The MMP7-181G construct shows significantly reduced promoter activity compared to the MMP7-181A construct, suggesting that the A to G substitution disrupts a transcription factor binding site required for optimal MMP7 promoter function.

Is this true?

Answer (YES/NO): NO